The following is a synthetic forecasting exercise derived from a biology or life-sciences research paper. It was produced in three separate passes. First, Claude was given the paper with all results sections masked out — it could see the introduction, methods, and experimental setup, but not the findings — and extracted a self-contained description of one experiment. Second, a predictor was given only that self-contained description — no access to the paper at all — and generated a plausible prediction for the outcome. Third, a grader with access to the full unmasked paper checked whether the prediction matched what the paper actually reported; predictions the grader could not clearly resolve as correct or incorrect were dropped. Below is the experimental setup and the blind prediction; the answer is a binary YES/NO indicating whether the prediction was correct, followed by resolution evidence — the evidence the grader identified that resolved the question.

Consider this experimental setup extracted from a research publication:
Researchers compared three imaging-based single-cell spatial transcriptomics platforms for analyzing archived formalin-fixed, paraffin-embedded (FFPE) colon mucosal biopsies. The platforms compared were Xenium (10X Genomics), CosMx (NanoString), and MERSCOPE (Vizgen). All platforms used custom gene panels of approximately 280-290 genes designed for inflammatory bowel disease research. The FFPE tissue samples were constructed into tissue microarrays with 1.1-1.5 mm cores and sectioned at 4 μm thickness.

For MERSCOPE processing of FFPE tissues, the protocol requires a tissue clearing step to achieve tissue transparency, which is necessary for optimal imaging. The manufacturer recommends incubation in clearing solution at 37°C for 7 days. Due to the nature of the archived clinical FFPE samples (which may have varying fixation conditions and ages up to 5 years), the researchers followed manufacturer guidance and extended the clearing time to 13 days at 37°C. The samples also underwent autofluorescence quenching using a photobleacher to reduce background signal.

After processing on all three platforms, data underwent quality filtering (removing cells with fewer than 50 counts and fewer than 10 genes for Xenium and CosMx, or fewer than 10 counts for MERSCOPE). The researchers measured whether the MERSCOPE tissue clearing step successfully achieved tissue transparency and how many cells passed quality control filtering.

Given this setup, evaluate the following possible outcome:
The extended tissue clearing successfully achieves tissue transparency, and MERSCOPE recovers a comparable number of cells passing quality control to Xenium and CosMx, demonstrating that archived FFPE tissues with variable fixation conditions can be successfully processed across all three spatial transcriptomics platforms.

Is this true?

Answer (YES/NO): NO